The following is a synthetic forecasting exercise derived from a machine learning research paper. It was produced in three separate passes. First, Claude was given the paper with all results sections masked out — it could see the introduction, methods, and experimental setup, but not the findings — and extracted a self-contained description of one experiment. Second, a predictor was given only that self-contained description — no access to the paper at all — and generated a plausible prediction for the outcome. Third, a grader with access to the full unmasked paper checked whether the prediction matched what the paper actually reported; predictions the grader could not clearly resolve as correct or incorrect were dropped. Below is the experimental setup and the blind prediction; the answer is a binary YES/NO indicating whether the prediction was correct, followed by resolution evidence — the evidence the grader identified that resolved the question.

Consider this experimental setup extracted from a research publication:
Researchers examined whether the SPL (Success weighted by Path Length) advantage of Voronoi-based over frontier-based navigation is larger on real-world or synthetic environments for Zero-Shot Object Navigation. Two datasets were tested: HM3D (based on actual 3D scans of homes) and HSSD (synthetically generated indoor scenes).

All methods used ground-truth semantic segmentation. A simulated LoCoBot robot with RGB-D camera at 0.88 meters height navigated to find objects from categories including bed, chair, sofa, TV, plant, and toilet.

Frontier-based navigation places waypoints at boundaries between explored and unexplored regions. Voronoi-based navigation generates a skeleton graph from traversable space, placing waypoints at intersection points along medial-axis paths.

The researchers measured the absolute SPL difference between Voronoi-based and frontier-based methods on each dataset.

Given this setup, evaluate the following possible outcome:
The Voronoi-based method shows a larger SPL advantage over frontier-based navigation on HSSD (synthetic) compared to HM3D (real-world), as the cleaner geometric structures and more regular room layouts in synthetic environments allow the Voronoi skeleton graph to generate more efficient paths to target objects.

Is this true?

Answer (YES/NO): YES